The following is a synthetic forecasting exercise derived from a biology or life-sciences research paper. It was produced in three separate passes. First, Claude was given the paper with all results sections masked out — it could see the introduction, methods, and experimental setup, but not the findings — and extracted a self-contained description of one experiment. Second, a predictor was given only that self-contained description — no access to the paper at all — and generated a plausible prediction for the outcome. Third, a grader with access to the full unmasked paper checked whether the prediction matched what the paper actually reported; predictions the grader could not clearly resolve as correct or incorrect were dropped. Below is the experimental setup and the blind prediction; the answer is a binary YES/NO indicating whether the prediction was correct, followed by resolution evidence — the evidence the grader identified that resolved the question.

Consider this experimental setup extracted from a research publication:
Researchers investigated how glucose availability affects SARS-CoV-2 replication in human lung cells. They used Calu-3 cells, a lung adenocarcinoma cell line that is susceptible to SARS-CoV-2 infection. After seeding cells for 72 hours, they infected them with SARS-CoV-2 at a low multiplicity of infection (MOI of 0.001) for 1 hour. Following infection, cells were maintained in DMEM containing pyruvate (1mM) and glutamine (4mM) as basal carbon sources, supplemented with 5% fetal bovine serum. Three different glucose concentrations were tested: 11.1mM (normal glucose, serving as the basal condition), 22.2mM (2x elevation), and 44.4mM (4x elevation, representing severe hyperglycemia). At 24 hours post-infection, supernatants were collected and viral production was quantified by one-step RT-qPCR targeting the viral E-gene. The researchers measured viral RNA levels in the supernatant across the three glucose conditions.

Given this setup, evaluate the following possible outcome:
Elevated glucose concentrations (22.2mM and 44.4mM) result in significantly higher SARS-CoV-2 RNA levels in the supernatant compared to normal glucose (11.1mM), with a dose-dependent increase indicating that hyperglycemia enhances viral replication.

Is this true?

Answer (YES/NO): NO